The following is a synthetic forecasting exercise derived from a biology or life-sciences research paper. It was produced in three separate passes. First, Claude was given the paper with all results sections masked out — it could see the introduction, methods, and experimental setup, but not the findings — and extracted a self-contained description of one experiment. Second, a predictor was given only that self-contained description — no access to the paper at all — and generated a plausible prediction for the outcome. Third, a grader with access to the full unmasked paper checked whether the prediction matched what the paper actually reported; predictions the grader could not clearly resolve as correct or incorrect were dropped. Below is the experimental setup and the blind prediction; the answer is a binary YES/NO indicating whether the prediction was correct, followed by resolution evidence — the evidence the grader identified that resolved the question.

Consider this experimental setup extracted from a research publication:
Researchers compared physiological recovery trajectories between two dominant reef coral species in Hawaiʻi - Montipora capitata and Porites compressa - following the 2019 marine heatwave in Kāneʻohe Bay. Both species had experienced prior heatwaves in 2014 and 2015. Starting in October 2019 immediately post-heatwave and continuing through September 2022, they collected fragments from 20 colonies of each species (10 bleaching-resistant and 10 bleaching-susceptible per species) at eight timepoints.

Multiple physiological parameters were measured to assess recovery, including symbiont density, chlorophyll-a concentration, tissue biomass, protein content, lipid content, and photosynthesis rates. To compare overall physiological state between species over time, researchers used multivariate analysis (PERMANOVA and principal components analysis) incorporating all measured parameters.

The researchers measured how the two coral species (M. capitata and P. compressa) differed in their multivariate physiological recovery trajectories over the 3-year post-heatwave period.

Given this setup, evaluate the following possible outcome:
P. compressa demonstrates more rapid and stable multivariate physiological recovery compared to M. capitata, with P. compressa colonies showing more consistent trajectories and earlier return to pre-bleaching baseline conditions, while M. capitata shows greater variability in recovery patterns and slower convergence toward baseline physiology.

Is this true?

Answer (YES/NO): YES